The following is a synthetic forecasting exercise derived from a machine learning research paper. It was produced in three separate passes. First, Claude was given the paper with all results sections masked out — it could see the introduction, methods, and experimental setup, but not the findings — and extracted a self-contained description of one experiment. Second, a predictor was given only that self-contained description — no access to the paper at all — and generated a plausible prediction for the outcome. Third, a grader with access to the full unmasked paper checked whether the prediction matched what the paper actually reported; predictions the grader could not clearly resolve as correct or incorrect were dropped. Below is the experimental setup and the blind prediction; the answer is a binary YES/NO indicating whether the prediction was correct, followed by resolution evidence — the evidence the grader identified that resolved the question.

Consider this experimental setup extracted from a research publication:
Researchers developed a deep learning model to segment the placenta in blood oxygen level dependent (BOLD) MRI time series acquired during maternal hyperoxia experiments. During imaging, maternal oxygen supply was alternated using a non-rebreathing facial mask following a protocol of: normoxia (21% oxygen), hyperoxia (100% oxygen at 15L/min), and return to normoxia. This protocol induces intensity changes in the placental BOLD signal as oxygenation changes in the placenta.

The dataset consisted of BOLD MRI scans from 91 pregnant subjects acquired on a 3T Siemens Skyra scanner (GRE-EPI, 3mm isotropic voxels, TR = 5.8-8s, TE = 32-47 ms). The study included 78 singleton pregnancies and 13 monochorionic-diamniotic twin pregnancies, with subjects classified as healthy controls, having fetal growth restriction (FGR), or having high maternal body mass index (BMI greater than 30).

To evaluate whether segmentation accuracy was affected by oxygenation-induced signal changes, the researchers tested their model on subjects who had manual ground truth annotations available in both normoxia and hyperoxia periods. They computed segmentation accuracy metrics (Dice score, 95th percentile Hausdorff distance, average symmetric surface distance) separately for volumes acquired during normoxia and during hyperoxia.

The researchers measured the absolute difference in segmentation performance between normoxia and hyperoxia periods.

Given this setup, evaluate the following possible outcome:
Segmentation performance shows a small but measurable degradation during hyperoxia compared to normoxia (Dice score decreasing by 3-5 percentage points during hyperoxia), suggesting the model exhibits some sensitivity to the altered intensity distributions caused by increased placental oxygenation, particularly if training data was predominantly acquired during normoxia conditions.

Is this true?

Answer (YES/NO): NO